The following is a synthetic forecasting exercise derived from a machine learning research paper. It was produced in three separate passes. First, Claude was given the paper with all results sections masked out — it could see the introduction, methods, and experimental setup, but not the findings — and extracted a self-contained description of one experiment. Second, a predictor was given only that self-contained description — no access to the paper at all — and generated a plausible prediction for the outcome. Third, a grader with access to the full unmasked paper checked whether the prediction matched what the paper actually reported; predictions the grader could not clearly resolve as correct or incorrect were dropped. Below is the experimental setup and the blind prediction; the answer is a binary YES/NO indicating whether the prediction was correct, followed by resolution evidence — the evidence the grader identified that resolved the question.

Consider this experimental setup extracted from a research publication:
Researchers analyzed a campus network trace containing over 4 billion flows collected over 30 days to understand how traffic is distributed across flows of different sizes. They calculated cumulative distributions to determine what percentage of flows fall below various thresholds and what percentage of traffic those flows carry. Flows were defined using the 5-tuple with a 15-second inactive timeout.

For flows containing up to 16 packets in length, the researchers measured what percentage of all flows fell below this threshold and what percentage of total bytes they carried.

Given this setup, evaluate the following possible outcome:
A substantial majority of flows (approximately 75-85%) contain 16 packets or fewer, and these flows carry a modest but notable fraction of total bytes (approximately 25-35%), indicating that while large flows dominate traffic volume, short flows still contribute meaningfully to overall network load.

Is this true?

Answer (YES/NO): NO